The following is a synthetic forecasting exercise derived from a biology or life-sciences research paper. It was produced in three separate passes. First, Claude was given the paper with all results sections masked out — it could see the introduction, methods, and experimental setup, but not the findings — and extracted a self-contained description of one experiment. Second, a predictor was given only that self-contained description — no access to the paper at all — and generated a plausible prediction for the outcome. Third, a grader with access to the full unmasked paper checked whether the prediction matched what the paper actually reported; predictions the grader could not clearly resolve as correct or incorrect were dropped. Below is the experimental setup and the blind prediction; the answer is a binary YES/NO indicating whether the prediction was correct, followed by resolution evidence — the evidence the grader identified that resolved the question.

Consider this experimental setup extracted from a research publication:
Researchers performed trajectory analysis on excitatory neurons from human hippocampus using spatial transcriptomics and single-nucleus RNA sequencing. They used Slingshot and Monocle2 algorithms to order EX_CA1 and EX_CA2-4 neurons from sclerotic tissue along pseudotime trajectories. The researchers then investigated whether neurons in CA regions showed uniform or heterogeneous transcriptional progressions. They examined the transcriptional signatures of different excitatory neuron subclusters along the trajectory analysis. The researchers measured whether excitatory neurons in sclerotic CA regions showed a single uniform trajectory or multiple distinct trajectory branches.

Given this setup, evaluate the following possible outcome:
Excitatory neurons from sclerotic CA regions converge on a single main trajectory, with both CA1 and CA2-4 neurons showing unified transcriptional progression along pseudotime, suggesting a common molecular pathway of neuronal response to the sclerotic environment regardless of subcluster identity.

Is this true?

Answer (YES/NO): NO